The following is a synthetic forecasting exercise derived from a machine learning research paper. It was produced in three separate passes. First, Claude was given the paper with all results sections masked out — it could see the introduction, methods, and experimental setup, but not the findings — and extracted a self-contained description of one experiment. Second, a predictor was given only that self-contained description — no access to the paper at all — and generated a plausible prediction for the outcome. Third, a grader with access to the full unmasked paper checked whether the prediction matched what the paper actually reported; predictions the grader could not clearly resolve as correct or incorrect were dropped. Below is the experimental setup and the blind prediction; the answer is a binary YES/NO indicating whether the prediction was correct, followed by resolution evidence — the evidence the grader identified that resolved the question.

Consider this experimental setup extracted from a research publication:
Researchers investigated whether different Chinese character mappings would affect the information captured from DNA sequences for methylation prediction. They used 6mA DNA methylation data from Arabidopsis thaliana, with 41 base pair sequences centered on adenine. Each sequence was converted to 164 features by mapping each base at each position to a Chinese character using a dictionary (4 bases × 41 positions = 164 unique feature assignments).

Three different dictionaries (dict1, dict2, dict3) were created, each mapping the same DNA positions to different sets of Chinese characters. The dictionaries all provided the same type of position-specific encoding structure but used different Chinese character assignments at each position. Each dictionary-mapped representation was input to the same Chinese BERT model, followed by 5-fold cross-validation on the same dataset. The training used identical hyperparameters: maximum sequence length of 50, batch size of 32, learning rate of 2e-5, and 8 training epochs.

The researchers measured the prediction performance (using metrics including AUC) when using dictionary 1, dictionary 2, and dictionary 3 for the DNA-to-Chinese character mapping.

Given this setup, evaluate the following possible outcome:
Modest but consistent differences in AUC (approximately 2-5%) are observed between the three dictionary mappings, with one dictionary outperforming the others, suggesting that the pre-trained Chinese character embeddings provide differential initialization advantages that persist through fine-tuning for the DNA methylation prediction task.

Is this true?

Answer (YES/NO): NO